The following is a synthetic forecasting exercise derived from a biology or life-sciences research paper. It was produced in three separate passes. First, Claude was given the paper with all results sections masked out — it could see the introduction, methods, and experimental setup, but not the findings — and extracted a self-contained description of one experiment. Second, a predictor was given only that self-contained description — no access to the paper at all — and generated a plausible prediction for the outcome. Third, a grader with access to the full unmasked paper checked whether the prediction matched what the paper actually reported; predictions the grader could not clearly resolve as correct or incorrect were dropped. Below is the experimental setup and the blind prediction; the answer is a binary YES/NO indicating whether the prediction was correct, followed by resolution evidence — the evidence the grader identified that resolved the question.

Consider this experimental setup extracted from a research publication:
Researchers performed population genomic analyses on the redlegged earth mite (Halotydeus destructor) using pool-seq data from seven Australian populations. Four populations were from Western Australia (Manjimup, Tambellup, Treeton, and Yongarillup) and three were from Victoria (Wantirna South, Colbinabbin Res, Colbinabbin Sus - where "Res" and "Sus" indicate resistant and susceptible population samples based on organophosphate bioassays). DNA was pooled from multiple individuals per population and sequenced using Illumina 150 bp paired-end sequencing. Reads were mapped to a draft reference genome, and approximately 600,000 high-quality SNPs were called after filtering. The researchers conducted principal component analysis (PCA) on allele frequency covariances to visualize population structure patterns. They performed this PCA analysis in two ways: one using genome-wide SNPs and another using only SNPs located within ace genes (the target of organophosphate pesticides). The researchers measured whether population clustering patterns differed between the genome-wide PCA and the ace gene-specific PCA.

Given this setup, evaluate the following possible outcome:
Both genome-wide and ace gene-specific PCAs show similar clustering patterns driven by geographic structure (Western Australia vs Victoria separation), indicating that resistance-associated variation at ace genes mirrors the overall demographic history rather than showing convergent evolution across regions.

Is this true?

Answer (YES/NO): YES